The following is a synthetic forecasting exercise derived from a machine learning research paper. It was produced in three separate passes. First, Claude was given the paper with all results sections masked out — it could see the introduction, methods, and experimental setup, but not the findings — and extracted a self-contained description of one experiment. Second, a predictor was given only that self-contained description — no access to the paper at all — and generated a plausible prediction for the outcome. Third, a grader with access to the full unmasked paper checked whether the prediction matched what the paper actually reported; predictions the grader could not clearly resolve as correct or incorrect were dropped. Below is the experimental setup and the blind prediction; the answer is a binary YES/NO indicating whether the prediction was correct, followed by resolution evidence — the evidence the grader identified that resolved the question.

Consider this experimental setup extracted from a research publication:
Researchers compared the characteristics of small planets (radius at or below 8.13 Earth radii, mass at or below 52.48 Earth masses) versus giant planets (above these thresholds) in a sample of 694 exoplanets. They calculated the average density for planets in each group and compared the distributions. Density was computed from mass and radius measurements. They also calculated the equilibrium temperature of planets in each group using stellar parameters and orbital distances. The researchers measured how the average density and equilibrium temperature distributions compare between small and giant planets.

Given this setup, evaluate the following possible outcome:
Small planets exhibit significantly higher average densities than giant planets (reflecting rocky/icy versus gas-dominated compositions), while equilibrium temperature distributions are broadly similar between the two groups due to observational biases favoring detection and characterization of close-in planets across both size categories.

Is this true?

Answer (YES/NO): NO